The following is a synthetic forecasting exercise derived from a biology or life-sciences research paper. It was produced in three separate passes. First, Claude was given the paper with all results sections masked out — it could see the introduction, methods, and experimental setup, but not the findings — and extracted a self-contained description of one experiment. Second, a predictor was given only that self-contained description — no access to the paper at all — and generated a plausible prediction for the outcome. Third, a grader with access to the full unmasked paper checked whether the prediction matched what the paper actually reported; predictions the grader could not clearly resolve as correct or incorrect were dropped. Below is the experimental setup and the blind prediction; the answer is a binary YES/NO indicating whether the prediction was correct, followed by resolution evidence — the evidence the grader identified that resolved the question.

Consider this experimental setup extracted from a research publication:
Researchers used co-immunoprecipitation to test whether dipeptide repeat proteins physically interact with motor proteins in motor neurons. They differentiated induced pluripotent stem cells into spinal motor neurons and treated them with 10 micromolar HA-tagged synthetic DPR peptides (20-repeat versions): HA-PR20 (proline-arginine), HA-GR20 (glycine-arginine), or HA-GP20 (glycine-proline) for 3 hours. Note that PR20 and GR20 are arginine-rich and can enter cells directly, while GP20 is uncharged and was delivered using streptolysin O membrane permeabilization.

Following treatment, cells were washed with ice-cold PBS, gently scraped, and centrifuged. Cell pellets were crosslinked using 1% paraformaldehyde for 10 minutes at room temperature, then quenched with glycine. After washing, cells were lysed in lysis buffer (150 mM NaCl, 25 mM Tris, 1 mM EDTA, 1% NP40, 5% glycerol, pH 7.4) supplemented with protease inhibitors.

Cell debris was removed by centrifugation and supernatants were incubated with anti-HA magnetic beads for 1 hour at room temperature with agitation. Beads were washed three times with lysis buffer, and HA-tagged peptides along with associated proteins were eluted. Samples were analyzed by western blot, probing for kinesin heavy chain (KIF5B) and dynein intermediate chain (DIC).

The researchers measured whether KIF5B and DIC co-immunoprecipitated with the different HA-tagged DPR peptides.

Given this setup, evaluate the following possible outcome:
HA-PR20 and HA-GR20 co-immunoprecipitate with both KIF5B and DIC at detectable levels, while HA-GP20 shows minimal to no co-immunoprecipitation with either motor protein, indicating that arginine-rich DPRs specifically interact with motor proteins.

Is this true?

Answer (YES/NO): YES